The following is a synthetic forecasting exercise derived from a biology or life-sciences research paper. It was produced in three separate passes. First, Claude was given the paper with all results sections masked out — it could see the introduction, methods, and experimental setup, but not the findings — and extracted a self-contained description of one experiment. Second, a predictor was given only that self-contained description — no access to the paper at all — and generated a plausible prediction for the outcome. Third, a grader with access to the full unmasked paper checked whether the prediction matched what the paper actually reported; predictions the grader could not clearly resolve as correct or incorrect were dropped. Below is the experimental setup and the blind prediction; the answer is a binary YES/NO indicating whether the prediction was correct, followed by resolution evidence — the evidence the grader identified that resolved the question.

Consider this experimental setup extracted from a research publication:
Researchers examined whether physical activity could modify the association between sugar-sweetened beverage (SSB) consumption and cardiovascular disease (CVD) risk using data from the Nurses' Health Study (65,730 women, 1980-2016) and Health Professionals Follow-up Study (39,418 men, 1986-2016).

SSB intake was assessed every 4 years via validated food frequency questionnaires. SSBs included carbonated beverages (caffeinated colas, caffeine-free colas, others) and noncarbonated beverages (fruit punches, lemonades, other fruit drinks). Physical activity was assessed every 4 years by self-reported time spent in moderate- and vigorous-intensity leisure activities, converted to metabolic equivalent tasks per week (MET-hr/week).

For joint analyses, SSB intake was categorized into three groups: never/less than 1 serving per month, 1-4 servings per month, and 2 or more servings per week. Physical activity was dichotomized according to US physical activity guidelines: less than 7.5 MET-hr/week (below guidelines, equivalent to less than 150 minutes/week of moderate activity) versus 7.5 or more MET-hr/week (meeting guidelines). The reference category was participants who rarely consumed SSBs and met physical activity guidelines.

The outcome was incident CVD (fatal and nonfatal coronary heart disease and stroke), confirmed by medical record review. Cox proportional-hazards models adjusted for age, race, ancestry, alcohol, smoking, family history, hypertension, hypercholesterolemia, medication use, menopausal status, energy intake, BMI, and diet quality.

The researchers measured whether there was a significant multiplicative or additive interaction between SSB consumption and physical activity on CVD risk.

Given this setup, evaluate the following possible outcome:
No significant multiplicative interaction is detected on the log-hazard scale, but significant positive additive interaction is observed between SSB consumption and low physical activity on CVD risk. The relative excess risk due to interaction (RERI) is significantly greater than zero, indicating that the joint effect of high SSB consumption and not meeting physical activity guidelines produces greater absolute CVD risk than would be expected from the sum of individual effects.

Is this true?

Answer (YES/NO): NO